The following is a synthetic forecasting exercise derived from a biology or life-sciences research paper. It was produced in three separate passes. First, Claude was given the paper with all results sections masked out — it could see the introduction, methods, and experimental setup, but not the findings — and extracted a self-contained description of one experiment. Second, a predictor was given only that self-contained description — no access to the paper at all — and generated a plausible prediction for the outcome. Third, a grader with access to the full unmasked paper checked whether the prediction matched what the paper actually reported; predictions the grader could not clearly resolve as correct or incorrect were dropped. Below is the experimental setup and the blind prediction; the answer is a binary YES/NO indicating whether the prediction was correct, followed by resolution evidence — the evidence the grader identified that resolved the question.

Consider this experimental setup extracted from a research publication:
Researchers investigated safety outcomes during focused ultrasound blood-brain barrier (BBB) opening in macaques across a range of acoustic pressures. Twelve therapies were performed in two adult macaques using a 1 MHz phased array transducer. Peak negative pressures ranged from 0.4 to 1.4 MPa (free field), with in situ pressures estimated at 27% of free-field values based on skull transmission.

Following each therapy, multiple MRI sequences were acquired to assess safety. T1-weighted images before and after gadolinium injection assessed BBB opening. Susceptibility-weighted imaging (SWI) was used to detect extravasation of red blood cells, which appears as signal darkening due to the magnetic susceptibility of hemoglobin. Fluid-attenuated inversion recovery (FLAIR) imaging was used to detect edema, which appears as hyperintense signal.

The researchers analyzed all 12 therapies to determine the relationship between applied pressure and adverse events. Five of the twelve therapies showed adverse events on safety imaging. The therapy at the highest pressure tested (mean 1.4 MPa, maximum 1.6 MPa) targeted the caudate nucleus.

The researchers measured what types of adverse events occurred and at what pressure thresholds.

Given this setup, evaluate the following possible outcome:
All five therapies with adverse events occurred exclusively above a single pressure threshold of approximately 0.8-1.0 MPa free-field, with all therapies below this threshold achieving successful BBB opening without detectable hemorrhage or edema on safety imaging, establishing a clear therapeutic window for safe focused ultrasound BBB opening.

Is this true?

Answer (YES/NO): NO